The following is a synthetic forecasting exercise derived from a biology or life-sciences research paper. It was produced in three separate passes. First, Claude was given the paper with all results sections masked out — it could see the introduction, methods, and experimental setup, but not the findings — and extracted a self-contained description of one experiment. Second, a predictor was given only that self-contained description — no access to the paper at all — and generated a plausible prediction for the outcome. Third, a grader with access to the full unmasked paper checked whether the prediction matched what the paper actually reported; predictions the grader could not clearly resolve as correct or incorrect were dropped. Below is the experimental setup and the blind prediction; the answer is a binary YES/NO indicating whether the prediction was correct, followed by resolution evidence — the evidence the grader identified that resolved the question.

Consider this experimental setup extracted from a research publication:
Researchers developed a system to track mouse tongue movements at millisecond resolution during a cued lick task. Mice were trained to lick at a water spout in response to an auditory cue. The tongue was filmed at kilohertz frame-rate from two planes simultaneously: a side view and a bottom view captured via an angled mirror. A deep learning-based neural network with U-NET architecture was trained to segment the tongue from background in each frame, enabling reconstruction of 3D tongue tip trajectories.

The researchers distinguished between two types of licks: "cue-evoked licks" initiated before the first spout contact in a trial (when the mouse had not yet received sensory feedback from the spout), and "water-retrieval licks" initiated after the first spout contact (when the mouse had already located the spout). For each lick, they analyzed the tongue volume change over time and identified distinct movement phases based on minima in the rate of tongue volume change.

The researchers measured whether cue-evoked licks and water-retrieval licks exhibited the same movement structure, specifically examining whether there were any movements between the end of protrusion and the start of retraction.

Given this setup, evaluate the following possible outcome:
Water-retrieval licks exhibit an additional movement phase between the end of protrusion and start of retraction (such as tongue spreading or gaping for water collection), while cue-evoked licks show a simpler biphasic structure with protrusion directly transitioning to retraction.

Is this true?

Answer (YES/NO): NO